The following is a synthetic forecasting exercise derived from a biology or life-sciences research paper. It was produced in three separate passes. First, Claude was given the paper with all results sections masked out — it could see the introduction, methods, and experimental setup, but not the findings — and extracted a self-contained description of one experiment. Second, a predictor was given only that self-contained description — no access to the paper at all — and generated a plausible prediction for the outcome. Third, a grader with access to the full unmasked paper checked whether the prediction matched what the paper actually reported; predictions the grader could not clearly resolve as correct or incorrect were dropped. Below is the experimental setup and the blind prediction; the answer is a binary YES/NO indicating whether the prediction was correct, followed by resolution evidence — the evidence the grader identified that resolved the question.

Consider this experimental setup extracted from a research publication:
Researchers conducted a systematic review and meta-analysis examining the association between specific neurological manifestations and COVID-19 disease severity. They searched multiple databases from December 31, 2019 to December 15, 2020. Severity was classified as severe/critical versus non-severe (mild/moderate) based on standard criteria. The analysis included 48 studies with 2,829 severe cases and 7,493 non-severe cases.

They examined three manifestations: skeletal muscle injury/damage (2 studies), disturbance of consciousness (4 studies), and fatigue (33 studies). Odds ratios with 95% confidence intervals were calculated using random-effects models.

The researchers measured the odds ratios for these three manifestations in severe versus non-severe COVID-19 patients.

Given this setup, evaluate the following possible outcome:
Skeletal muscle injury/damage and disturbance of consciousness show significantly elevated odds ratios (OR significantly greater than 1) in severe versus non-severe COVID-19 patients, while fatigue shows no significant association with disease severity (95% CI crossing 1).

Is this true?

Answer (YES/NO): NO